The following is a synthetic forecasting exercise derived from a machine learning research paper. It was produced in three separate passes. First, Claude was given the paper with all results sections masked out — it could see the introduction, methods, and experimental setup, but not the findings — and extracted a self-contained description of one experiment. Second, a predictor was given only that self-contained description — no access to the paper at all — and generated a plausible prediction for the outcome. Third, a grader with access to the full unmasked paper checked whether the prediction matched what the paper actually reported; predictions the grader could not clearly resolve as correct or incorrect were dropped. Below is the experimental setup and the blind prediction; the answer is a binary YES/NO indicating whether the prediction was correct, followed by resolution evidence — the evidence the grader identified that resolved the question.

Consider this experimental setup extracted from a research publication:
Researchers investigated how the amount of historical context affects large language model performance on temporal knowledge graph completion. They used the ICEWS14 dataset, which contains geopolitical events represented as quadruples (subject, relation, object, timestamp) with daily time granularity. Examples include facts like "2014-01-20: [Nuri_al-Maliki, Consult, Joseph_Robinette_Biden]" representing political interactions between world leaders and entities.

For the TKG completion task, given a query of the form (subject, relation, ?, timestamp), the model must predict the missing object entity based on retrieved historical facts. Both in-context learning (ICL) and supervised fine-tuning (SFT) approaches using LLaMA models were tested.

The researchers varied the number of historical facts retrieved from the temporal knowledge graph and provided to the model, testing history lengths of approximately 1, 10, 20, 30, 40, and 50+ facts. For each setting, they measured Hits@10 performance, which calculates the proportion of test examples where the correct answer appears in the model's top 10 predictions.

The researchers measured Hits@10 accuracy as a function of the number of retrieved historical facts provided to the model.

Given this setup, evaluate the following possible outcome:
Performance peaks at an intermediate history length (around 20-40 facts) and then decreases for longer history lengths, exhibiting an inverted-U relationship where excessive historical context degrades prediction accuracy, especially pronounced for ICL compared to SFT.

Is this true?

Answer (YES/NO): NO